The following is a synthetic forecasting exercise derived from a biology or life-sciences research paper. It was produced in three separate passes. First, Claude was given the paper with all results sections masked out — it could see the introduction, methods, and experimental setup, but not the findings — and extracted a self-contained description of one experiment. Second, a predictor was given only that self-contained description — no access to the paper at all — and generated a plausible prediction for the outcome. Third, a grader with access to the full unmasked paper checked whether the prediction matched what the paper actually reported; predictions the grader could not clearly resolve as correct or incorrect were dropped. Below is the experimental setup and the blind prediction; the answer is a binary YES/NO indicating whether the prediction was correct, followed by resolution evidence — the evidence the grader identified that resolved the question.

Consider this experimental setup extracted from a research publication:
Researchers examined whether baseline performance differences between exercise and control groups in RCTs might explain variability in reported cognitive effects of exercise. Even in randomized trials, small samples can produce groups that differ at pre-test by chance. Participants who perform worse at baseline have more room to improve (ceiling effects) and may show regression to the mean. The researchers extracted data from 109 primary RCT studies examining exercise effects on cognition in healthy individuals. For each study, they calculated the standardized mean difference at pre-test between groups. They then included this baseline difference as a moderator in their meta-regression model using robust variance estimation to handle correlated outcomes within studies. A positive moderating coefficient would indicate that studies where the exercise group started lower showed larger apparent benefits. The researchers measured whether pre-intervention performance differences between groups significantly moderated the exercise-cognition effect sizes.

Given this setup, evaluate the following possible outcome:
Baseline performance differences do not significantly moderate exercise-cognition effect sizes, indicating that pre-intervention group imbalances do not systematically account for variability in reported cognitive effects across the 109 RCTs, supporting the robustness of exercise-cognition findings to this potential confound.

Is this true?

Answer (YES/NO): NO